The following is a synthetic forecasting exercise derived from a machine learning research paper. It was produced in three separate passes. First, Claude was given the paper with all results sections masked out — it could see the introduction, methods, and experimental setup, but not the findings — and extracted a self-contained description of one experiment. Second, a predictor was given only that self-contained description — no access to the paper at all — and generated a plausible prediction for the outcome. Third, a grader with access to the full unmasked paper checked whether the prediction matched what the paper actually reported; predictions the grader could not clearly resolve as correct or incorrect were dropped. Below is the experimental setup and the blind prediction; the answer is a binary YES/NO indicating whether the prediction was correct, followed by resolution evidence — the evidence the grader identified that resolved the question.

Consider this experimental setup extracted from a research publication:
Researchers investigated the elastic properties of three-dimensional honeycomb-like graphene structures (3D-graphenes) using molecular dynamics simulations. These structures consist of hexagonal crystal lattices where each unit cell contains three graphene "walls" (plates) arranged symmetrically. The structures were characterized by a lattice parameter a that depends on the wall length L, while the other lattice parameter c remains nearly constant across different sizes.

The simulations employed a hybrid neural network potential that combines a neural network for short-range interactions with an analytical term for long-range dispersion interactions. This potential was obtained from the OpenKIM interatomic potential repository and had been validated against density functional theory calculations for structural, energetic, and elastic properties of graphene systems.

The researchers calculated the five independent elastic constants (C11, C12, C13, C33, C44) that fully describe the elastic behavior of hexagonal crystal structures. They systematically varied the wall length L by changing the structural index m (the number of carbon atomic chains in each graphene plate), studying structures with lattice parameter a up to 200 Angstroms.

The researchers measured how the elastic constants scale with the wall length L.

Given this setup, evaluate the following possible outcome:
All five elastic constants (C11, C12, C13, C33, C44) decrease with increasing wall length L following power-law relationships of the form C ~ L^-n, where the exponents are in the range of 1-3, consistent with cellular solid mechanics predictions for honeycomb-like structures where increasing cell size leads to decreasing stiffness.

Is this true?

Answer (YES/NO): YES